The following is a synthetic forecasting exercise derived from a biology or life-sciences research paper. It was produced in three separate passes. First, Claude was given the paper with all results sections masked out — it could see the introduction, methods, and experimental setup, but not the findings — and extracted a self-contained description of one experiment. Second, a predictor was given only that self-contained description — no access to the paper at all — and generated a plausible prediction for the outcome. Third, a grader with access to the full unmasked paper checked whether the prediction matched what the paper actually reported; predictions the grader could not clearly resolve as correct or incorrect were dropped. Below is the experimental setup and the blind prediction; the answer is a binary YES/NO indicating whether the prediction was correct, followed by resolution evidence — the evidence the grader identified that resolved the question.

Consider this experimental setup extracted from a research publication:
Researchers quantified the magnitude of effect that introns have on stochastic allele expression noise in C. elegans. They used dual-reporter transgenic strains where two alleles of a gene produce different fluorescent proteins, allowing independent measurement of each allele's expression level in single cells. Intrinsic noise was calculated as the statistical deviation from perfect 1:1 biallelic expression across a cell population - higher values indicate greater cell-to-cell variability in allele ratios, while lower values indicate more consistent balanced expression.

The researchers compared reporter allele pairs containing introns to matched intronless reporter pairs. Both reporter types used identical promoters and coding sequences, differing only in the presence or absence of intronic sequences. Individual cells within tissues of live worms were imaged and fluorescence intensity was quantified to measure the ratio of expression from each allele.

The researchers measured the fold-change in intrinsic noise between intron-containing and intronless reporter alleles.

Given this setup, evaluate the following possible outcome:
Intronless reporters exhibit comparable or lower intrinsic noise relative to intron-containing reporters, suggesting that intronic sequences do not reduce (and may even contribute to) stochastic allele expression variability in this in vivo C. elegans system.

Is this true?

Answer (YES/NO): NO